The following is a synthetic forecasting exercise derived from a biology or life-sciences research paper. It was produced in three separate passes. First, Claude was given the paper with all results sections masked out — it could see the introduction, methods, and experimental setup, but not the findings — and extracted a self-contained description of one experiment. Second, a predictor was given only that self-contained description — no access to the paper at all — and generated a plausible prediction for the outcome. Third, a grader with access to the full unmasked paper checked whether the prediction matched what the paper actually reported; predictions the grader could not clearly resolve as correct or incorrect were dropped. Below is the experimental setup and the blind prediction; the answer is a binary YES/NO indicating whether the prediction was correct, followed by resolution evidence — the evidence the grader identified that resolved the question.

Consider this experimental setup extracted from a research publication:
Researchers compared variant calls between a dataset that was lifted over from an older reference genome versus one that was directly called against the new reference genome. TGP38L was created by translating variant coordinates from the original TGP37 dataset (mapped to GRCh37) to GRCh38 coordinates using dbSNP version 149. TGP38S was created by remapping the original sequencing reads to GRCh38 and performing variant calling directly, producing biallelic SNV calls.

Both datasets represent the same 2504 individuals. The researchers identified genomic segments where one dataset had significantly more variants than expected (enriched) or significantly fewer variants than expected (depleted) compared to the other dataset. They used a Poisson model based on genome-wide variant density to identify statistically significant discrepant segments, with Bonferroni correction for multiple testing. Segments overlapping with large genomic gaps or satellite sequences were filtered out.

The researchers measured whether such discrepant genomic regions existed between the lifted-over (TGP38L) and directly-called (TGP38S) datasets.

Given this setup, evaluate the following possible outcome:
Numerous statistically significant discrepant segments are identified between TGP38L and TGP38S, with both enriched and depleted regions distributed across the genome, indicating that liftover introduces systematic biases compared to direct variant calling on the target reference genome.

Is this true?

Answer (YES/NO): YES